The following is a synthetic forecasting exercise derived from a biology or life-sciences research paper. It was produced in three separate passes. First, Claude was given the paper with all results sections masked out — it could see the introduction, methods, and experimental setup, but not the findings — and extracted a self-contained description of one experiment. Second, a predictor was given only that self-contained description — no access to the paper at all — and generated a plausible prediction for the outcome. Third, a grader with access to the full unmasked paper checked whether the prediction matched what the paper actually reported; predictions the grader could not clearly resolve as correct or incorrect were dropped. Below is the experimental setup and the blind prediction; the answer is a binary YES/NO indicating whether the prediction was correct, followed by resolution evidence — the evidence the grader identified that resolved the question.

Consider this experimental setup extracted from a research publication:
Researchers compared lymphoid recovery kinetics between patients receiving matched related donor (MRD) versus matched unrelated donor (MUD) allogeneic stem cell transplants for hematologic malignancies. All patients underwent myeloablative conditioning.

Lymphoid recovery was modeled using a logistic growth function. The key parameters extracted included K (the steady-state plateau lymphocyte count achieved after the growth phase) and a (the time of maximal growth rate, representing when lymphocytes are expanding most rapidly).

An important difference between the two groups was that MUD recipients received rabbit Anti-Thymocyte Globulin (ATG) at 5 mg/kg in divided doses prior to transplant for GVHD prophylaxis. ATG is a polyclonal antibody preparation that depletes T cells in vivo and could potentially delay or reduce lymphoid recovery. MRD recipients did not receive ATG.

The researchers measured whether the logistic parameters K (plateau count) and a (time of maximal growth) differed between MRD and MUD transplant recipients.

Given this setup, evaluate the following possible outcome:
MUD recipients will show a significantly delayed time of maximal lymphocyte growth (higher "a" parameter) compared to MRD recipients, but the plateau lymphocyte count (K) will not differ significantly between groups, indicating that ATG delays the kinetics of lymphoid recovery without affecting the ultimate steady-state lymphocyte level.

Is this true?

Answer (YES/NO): NO